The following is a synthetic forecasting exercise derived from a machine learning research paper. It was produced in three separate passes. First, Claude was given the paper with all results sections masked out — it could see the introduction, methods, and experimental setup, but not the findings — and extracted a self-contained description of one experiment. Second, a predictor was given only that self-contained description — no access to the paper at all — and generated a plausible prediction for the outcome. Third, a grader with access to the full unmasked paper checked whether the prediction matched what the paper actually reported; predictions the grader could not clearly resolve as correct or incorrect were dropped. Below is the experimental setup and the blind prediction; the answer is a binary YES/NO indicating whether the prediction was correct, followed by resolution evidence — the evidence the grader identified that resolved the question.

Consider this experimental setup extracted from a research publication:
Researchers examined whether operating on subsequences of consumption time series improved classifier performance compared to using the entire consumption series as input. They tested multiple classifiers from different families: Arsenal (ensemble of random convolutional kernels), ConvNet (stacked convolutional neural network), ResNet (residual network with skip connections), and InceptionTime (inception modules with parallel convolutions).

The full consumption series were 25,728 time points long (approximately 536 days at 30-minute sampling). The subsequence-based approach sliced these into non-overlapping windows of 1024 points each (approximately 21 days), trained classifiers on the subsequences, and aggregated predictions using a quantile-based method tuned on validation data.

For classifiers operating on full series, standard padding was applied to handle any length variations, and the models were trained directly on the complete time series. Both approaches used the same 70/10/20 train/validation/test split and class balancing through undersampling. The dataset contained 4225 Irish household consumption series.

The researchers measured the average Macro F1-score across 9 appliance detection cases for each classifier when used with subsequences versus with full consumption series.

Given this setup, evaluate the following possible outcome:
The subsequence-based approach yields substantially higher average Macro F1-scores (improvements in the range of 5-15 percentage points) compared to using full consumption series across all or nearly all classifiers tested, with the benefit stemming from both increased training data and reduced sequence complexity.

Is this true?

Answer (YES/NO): NO